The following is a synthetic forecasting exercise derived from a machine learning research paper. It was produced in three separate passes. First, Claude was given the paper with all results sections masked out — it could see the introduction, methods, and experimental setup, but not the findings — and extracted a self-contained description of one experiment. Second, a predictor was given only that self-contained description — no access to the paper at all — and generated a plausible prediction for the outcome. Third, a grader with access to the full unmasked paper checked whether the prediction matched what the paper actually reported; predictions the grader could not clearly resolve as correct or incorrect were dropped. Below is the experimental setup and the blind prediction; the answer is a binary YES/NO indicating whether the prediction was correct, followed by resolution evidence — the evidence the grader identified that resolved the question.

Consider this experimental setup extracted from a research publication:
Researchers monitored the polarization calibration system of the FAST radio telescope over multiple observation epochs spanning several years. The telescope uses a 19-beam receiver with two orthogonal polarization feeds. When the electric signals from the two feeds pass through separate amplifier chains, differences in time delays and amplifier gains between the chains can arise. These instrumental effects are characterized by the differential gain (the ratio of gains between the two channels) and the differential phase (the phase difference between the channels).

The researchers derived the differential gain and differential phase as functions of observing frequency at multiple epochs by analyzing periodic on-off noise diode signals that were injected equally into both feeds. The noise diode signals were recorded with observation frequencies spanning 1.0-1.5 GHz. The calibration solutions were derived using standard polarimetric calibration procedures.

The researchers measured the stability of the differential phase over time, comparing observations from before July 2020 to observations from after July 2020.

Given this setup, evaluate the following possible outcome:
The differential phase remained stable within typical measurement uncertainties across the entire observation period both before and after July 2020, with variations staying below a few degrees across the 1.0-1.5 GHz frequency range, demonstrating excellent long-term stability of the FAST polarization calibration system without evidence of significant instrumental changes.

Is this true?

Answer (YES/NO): NO